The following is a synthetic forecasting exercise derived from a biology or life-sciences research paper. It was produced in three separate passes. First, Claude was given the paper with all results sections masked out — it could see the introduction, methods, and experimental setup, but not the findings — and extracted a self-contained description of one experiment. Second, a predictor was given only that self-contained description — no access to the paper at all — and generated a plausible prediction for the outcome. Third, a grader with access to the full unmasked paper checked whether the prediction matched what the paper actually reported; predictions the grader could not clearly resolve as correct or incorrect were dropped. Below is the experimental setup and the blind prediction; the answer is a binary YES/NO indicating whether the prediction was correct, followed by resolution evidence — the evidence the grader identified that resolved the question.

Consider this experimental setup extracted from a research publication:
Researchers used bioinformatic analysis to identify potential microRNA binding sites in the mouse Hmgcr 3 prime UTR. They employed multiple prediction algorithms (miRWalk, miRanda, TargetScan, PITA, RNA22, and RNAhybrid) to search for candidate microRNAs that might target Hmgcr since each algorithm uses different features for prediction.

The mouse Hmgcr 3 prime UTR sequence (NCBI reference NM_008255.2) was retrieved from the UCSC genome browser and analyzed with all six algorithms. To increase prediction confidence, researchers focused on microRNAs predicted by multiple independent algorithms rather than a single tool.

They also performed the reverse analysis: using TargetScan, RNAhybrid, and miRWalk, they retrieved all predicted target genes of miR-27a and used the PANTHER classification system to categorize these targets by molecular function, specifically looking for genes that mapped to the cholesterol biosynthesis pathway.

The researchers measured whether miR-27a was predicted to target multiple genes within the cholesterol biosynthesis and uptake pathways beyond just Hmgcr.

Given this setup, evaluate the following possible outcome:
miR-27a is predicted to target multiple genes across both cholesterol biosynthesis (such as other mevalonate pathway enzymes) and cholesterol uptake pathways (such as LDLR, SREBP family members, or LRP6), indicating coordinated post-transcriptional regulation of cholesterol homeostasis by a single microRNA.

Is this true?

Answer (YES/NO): YES